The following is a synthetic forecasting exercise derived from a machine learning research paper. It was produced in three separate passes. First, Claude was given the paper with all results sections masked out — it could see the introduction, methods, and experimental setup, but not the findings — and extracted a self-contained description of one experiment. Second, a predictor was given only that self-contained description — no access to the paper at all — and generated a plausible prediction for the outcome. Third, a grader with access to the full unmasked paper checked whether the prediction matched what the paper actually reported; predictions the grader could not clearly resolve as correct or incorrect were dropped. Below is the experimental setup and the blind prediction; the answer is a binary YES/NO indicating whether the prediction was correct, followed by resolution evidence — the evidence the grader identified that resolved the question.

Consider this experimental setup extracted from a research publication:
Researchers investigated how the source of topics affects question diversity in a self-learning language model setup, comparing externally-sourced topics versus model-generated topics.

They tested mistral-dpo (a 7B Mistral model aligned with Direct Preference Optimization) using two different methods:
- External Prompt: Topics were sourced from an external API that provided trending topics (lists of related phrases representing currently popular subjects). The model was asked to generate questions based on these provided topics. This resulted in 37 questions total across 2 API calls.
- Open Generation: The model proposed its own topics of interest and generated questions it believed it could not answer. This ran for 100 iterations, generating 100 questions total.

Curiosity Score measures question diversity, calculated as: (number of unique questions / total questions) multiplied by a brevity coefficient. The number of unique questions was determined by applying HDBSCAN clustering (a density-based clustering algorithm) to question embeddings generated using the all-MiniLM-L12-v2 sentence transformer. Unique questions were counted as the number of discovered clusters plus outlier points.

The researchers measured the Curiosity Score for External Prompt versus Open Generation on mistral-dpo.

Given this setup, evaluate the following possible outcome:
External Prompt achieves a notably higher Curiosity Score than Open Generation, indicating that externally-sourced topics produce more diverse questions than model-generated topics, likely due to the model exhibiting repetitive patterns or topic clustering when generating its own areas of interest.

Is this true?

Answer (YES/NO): YES